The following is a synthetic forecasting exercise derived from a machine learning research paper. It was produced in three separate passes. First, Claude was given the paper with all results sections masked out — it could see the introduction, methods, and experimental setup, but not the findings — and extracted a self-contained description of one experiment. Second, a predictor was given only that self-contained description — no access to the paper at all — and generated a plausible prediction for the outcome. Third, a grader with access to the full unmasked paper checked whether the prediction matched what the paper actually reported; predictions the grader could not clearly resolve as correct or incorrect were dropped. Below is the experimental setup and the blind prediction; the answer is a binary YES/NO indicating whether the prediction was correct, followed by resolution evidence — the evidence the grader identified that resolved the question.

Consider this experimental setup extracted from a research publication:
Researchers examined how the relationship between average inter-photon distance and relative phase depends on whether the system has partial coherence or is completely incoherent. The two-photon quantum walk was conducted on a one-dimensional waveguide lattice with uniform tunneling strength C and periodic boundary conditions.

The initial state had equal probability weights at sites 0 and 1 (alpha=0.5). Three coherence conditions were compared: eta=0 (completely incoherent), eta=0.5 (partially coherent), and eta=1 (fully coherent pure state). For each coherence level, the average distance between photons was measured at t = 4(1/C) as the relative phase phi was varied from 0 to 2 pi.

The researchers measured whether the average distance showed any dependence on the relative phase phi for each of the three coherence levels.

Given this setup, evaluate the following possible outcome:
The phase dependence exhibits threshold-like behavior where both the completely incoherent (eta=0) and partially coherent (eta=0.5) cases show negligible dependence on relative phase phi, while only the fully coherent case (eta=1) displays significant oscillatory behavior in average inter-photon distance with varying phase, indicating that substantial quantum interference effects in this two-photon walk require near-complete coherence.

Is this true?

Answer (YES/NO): NO